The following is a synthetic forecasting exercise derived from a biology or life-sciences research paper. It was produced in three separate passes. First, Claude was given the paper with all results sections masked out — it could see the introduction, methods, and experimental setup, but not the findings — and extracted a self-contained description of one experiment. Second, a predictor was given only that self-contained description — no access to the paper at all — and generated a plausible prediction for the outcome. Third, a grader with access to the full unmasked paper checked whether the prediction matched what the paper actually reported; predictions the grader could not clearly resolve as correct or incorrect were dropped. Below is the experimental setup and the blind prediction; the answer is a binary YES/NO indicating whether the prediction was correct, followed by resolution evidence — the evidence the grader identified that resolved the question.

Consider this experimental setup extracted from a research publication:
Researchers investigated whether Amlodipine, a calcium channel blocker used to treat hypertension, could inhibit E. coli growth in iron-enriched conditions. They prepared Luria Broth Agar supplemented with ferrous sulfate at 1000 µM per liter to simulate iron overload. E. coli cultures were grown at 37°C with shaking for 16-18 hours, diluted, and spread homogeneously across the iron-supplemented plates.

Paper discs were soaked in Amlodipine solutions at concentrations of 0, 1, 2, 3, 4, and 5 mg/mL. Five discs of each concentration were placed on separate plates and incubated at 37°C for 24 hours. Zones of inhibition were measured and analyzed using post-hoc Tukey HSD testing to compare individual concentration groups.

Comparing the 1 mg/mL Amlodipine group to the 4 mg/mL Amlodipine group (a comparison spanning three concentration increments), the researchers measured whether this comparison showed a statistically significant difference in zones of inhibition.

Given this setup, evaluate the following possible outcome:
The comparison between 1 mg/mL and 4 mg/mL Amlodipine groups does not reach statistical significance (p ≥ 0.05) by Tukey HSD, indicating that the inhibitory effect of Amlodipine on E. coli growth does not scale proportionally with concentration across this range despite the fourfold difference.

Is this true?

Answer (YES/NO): NO